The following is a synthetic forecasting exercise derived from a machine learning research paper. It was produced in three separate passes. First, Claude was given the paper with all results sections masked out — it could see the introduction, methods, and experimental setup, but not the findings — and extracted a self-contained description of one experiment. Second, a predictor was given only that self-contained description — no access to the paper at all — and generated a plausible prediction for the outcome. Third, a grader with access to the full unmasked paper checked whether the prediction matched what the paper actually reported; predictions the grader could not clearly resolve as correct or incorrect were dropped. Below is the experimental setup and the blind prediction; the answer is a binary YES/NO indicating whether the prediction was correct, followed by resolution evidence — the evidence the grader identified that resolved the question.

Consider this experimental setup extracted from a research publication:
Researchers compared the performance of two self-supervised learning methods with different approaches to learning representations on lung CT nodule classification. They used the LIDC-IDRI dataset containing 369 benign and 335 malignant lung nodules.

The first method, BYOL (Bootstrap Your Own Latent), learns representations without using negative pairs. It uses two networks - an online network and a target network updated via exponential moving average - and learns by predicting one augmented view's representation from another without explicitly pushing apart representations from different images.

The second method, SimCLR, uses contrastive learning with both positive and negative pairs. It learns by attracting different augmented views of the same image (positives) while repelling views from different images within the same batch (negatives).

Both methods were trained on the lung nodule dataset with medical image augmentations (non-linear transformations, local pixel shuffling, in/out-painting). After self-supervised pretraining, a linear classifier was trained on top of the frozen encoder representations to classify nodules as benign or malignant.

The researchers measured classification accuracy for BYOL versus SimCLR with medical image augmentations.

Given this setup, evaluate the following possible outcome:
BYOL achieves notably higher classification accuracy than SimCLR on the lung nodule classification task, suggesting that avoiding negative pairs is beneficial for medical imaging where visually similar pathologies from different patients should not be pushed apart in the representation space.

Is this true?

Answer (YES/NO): NO